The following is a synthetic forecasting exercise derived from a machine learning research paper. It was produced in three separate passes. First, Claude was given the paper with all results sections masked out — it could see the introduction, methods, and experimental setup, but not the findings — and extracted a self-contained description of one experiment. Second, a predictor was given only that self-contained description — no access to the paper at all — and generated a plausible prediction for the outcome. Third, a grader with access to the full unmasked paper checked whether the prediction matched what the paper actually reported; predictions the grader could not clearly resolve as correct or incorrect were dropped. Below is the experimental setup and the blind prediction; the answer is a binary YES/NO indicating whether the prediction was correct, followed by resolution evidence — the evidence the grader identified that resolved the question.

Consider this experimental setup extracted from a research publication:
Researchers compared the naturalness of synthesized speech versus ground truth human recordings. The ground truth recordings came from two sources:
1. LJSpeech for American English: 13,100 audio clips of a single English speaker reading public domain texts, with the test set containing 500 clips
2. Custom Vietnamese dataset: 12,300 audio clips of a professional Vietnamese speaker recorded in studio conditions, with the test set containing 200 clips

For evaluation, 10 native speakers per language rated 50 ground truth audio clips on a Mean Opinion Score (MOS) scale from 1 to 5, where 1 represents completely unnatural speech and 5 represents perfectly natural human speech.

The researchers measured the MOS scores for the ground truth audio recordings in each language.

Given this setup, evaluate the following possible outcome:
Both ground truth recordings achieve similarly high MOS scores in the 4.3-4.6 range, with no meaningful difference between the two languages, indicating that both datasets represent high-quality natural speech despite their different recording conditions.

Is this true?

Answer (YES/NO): NO